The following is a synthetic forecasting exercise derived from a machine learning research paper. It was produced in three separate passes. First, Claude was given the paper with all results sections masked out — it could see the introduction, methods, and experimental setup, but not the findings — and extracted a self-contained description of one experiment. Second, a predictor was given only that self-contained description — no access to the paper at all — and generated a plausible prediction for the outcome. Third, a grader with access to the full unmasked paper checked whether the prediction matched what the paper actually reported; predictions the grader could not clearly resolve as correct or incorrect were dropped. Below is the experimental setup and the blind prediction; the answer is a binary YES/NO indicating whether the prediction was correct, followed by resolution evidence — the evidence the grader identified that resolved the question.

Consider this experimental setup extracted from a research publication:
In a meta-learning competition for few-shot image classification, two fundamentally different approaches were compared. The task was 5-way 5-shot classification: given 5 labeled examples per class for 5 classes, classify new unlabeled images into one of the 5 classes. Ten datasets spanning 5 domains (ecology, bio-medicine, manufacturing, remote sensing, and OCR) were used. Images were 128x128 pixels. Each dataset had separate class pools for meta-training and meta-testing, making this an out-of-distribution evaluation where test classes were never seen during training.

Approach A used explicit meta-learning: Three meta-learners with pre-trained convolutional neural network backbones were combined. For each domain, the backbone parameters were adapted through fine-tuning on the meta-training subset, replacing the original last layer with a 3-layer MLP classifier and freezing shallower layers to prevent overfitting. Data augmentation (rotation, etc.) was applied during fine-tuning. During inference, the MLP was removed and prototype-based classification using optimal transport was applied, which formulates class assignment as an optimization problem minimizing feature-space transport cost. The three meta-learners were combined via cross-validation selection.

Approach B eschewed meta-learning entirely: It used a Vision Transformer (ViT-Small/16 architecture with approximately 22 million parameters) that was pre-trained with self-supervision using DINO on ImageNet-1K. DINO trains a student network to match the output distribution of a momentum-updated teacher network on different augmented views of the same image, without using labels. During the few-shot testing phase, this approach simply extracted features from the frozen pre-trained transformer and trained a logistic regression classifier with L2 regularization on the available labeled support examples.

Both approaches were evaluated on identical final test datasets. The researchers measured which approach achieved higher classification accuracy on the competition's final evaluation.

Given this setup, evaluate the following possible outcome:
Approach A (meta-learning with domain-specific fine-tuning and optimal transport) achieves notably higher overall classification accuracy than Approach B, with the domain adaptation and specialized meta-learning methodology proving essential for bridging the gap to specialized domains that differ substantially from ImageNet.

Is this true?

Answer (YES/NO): NO